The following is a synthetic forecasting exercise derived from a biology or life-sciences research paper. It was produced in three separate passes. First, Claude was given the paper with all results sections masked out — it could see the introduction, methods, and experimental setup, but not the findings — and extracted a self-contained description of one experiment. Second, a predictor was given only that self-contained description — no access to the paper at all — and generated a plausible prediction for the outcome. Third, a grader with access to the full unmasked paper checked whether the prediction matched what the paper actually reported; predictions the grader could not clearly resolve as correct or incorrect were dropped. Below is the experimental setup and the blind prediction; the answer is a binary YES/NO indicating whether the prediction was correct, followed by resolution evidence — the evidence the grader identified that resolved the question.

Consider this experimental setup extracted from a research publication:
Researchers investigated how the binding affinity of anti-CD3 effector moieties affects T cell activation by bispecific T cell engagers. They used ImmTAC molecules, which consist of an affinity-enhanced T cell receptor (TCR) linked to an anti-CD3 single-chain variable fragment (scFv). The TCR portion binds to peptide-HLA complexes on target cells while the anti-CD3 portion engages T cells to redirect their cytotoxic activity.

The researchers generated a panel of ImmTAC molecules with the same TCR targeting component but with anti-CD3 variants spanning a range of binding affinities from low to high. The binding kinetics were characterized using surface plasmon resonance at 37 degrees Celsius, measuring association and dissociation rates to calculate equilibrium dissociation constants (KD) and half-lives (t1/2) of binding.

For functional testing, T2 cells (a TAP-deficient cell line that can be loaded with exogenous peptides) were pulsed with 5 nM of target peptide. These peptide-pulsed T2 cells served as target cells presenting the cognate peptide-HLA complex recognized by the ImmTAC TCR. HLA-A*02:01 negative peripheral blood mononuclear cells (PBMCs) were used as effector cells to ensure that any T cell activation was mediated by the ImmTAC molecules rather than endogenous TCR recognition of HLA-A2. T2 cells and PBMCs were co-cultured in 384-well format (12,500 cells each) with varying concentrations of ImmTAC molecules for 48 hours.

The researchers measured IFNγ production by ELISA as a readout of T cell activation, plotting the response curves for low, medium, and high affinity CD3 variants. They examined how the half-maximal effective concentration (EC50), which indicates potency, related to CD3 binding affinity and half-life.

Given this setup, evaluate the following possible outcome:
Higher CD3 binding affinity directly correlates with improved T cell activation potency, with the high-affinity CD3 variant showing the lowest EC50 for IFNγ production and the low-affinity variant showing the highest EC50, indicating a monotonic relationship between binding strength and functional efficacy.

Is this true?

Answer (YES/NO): NO